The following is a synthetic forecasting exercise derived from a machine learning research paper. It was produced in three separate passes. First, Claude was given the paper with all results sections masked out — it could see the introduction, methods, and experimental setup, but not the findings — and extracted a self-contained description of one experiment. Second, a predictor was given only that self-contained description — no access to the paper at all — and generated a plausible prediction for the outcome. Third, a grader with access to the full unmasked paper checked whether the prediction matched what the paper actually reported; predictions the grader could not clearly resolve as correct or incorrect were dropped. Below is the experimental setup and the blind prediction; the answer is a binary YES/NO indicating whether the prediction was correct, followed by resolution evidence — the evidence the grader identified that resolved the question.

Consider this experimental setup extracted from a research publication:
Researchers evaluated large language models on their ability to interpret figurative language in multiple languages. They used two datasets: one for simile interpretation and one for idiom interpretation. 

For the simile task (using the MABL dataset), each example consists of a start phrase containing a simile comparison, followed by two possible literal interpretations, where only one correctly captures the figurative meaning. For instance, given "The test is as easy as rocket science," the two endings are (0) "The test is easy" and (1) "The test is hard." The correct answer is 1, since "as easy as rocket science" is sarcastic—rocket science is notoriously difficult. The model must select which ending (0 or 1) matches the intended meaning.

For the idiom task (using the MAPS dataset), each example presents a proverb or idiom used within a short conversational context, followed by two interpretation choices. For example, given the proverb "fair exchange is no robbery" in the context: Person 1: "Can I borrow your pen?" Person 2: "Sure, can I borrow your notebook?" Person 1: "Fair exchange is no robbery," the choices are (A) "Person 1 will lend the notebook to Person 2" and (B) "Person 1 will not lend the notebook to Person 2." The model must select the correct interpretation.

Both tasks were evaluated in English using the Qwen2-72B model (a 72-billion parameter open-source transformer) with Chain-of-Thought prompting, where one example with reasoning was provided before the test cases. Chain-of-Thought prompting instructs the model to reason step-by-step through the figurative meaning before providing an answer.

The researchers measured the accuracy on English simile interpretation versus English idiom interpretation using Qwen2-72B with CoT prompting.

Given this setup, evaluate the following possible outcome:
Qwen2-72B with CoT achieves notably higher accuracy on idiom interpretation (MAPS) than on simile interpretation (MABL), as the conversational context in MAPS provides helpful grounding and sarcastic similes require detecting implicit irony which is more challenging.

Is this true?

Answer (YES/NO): YES